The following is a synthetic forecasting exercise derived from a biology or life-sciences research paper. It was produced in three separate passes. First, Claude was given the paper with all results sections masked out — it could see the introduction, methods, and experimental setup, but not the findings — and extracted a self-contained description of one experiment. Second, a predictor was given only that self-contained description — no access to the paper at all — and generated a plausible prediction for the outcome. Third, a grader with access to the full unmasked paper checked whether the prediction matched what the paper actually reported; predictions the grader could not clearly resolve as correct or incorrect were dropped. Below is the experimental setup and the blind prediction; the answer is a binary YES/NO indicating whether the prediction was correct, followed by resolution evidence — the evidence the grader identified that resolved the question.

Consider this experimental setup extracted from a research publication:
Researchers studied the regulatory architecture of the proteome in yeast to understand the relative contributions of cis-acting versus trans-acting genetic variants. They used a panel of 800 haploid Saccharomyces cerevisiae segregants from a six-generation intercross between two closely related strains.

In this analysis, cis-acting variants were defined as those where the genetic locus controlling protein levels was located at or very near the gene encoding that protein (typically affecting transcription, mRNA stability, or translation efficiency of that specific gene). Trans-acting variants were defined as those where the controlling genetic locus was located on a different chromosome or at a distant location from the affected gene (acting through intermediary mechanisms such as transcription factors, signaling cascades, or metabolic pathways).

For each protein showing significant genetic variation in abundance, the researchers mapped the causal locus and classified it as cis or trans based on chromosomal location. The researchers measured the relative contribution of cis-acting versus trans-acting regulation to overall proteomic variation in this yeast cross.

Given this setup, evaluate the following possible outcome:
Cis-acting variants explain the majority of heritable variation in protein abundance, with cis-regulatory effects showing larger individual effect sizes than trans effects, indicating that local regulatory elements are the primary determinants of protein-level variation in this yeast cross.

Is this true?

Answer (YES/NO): NO